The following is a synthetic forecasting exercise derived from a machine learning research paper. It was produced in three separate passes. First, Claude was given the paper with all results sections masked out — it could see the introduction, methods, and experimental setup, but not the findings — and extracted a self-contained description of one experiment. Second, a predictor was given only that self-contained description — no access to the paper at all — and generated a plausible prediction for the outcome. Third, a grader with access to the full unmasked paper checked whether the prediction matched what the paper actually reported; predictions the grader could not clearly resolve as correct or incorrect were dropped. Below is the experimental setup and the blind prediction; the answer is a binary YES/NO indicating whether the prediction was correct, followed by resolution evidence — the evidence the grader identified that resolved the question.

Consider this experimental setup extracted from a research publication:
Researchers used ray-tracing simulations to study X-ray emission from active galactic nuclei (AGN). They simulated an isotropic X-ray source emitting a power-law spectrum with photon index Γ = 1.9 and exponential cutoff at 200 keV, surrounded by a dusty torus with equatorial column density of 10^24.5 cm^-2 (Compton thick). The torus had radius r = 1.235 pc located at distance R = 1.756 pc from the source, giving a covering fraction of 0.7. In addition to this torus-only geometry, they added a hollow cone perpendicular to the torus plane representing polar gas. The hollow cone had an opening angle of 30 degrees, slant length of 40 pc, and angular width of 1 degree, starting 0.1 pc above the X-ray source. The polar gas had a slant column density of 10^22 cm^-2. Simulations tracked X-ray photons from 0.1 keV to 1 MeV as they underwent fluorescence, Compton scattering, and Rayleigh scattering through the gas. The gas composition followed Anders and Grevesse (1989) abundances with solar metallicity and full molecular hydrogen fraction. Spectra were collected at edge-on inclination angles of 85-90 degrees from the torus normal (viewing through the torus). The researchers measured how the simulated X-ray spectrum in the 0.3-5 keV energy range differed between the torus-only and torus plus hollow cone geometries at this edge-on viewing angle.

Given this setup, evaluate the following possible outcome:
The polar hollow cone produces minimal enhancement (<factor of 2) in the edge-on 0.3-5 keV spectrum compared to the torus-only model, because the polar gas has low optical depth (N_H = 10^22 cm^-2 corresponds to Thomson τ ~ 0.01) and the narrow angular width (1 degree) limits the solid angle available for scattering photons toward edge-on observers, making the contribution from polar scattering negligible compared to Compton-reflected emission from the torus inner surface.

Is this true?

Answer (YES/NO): NO